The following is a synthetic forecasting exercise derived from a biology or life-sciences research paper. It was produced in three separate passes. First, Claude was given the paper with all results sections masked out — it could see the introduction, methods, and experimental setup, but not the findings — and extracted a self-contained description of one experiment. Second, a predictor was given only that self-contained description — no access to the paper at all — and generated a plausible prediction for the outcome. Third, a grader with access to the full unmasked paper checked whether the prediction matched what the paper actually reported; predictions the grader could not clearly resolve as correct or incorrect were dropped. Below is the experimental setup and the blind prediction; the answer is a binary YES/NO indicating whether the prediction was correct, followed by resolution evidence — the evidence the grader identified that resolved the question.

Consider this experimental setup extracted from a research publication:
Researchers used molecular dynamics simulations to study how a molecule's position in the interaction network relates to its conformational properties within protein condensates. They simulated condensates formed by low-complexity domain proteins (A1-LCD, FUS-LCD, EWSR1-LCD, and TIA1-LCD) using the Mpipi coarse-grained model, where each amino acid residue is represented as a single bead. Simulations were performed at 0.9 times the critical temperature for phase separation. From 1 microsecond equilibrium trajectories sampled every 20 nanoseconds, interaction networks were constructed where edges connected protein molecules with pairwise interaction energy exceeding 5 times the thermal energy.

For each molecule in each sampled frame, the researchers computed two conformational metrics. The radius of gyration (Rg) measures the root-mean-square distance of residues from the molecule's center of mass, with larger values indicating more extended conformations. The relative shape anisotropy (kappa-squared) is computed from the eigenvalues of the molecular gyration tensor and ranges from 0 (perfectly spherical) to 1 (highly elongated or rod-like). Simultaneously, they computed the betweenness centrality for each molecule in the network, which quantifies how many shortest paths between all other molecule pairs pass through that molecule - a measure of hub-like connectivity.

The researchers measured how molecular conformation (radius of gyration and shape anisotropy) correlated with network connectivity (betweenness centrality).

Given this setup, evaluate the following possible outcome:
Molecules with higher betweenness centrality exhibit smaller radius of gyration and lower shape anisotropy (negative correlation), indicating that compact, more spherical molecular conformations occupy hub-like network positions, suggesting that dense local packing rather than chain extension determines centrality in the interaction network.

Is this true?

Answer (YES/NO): NO